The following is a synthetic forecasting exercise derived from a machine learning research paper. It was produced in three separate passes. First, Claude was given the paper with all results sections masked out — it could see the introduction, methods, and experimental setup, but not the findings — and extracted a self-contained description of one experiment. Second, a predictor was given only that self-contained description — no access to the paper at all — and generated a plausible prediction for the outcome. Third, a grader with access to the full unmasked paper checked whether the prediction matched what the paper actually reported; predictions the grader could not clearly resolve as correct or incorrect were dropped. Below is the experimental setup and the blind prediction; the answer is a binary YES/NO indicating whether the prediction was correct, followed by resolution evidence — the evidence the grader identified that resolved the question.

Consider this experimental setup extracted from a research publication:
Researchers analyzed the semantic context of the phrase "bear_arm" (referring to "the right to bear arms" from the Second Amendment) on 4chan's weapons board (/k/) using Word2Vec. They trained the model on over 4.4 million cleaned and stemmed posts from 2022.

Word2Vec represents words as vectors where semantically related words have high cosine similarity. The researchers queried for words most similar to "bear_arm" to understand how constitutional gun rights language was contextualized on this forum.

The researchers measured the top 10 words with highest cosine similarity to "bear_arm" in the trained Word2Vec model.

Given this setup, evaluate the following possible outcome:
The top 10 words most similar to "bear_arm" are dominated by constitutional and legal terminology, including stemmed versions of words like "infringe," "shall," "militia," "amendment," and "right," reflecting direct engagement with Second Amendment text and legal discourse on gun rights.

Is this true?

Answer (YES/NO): NO